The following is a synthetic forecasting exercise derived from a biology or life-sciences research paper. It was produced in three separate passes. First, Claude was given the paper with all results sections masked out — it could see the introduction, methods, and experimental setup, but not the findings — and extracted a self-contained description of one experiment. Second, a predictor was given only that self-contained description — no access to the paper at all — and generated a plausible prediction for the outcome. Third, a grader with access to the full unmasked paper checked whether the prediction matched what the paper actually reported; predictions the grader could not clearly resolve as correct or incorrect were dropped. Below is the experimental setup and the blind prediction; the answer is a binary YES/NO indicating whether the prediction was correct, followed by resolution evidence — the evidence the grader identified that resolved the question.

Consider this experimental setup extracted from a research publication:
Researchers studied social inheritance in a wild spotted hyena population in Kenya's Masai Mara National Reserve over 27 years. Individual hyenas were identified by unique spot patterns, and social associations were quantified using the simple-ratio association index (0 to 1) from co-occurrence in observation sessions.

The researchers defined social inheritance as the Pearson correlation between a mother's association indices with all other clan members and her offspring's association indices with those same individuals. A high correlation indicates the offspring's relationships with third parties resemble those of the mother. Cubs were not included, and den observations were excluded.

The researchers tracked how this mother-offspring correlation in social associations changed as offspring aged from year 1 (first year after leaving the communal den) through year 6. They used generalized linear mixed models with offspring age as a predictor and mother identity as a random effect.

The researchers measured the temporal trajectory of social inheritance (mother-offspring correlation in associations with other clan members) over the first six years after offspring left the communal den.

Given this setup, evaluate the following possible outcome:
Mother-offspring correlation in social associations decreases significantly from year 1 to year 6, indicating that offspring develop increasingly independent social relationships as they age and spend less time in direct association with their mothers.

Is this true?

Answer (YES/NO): NO